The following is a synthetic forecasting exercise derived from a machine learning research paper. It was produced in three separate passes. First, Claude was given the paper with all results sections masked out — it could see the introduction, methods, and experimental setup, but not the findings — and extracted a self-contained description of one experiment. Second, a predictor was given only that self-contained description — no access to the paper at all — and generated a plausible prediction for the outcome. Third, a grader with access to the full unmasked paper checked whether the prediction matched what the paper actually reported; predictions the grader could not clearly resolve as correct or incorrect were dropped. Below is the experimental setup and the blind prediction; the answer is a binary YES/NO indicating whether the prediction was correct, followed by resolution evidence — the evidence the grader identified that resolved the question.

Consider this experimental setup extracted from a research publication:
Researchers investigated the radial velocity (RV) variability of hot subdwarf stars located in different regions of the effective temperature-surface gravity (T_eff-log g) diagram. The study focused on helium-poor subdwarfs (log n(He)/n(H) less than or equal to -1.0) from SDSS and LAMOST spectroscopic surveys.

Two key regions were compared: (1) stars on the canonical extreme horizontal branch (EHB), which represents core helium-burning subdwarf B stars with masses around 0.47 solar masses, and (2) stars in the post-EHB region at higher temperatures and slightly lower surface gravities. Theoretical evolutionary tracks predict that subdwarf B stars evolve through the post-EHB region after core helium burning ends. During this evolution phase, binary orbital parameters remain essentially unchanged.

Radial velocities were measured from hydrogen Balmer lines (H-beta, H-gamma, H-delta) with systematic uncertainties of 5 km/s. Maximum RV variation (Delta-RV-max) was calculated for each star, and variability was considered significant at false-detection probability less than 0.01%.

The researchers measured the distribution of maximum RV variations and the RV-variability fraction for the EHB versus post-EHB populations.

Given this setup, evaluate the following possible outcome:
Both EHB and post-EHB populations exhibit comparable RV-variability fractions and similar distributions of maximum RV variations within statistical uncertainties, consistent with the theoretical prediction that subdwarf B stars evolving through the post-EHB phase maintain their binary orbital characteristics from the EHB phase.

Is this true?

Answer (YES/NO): YES